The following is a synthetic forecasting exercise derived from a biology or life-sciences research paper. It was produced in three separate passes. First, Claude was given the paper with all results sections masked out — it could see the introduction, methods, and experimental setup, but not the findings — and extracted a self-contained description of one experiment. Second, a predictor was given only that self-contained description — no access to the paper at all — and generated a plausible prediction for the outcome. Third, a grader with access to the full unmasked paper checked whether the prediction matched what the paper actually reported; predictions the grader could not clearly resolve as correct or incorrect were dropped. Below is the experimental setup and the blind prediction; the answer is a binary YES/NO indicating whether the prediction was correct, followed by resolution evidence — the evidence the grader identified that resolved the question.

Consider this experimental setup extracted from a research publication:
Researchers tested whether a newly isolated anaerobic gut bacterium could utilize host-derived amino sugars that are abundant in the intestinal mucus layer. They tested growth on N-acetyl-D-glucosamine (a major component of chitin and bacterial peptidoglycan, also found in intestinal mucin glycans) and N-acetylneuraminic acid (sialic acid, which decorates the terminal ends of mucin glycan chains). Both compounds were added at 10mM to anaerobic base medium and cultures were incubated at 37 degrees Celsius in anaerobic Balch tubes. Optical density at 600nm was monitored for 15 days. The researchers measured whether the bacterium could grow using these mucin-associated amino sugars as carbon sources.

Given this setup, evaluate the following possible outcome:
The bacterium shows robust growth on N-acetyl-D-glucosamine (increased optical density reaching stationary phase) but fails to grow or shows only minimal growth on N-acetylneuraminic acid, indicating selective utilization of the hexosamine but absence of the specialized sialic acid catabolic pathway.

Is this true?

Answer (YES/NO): NO